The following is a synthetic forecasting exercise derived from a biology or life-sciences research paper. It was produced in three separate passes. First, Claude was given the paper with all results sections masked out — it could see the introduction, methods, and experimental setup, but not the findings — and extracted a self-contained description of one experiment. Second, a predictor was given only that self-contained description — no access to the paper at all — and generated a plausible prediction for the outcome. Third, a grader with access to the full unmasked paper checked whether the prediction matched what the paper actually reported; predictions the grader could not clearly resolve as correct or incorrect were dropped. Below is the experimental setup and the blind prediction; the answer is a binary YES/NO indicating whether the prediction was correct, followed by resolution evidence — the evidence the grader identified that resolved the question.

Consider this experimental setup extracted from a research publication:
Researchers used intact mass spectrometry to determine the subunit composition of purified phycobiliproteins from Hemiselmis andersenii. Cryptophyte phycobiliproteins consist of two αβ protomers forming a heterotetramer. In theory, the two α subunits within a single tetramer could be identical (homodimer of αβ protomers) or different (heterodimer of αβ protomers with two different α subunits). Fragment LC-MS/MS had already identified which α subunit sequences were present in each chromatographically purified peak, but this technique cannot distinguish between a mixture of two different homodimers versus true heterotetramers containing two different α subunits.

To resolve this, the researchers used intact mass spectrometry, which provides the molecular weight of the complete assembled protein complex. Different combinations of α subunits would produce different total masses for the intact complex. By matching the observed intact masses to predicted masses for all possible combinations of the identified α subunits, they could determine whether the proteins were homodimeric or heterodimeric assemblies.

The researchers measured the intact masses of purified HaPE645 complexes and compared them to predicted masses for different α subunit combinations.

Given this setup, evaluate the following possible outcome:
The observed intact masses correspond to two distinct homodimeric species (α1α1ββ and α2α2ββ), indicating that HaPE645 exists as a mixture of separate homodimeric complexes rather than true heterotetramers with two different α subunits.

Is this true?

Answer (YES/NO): NO